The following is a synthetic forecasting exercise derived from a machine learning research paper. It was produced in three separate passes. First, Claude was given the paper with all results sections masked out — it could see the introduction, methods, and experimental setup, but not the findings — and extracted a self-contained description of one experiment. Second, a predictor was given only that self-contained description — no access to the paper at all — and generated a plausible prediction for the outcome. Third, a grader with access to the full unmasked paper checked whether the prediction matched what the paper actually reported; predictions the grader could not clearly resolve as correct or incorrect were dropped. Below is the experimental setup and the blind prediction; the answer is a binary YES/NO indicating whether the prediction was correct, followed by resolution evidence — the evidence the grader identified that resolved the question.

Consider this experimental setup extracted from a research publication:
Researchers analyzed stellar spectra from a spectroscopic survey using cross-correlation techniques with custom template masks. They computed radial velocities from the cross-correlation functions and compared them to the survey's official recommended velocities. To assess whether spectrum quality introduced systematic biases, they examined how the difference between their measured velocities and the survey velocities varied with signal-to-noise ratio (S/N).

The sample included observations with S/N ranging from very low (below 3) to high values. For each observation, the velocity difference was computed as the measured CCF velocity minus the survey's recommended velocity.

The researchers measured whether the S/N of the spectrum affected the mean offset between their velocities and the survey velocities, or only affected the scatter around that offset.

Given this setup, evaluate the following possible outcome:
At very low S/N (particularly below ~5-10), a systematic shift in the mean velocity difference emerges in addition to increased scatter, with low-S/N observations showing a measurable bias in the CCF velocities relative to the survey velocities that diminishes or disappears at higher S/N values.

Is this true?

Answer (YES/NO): NO